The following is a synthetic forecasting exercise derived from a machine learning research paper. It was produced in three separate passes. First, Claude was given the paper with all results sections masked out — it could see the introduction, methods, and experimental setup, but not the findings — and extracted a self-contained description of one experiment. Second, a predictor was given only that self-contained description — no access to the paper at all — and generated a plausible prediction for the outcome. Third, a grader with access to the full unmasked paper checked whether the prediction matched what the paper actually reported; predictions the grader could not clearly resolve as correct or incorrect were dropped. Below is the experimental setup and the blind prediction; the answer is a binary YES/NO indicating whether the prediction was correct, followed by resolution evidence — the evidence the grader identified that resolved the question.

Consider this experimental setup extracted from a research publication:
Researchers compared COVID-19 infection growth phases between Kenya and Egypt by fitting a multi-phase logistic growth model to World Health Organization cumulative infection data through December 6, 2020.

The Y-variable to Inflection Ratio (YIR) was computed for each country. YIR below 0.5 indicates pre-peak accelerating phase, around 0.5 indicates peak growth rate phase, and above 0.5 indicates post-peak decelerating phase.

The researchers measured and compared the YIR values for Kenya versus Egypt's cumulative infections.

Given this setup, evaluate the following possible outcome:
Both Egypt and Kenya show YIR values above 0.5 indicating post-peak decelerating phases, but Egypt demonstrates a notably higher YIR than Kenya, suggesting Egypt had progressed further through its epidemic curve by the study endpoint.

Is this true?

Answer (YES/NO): NO